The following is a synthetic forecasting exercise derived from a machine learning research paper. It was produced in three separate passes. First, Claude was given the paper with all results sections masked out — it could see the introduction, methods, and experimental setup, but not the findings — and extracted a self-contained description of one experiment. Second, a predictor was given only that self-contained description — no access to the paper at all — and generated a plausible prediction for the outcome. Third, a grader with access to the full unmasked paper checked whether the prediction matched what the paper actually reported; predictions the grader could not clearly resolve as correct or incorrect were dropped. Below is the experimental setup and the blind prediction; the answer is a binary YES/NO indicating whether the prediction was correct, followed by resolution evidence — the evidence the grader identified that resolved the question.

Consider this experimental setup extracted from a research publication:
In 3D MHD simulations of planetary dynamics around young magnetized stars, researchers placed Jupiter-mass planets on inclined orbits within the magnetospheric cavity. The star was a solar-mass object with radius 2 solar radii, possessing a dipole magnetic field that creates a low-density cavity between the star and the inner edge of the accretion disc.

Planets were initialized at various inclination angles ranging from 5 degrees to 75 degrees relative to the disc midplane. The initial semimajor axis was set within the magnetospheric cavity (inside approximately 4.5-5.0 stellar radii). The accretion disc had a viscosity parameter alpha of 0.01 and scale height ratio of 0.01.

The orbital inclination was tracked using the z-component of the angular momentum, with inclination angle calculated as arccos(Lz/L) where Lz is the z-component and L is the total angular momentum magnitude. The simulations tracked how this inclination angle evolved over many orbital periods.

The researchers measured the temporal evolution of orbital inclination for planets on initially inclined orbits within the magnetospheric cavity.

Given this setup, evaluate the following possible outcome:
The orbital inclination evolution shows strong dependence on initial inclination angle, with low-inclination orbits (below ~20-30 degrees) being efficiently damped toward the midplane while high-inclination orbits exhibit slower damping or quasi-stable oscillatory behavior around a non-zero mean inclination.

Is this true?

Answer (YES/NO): NO